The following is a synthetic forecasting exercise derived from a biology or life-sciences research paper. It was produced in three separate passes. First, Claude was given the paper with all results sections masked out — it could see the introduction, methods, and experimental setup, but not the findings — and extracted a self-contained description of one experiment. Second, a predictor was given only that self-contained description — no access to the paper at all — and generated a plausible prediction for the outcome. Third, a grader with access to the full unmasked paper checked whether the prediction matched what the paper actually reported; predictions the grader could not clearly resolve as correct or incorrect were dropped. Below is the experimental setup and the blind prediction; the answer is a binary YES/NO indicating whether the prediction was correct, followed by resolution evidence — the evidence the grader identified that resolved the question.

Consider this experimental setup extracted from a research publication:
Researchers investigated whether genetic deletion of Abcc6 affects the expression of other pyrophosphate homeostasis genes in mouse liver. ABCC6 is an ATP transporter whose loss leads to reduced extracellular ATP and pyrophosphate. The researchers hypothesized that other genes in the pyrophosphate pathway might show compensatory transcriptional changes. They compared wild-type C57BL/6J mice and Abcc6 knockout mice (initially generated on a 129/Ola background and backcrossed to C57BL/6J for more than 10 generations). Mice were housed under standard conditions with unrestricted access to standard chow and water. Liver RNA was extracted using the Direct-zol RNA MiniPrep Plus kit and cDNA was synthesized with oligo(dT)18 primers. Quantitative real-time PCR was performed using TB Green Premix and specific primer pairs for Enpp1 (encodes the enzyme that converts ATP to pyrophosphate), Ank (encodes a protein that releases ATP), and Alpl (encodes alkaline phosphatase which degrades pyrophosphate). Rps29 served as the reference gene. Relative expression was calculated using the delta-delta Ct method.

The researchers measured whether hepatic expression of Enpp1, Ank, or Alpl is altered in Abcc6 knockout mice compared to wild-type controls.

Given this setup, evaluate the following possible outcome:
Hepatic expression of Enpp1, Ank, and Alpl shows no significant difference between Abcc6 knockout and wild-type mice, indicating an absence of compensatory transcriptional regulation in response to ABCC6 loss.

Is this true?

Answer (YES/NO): YES